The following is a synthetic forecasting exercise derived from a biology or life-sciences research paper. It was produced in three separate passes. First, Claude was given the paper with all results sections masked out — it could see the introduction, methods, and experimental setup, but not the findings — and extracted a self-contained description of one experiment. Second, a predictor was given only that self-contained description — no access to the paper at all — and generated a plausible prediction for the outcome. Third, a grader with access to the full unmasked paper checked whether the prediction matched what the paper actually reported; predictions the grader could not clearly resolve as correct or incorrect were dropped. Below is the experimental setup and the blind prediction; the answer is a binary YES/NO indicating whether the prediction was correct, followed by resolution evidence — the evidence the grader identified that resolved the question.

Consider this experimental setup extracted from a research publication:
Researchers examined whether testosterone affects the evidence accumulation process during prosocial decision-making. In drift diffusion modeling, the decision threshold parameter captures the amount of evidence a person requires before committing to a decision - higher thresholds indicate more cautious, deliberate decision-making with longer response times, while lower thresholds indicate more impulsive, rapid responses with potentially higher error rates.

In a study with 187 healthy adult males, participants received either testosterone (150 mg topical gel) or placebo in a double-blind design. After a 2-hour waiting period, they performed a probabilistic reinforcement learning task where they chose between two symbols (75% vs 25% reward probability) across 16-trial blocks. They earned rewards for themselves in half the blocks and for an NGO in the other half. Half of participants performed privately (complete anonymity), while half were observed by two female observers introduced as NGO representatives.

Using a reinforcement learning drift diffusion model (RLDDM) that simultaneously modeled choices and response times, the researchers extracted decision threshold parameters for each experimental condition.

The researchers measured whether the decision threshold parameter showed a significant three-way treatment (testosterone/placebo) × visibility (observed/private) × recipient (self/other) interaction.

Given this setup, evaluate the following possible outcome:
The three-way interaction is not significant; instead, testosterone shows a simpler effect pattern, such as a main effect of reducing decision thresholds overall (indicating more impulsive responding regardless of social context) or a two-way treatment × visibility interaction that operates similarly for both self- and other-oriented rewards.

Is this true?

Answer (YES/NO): YES